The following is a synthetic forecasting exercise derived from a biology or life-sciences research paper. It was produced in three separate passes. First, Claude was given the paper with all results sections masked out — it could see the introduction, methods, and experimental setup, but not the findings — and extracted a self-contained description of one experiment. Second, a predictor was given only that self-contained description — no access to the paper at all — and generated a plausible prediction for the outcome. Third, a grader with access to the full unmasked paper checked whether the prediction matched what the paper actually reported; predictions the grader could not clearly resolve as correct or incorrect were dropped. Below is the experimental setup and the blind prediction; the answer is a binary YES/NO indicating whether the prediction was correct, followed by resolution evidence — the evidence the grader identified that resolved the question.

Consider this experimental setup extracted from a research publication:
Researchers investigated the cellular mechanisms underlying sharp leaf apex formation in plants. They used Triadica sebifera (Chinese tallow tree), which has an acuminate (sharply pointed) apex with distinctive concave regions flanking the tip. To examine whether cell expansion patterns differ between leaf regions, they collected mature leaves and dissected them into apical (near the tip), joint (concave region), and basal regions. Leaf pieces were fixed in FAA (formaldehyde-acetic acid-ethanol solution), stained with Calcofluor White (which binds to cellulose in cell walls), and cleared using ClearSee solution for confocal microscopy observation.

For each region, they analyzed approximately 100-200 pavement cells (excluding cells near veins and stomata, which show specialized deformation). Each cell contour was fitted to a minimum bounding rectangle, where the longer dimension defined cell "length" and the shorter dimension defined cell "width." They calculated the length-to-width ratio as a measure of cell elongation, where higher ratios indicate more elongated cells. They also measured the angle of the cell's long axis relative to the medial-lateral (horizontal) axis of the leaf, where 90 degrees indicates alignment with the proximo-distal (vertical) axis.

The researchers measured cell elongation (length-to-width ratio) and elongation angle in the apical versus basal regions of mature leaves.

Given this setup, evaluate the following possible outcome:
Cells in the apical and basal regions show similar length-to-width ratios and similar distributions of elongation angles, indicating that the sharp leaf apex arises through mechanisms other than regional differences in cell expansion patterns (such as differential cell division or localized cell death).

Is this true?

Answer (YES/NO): YES